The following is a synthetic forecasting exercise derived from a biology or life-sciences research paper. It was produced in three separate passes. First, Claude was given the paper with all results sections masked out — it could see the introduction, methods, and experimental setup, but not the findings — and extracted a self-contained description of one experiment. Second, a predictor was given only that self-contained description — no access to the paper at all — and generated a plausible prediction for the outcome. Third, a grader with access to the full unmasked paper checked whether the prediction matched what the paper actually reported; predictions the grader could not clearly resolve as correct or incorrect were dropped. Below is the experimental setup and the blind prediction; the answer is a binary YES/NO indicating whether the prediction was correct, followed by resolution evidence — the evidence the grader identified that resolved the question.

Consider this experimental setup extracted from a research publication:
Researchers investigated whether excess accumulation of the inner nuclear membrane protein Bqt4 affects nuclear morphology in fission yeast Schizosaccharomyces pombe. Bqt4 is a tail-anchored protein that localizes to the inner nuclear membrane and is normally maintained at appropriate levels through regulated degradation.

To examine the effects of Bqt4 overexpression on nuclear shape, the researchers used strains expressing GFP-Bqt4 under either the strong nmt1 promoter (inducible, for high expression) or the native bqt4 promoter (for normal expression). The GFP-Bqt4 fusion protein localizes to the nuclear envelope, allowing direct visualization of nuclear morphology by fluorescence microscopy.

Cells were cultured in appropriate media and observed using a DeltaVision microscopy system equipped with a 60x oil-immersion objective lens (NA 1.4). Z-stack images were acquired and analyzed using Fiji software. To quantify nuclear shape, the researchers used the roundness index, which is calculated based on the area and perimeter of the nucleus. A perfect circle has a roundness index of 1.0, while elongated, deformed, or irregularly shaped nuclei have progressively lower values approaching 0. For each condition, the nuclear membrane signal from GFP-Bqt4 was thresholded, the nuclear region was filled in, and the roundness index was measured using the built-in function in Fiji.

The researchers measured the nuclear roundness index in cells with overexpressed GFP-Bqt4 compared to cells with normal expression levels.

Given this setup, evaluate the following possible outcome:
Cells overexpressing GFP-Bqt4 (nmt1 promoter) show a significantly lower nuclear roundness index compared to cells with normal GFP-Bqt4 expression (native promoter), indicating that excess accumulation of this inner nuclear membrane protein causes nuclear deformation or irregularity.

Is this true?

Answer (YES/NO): YES